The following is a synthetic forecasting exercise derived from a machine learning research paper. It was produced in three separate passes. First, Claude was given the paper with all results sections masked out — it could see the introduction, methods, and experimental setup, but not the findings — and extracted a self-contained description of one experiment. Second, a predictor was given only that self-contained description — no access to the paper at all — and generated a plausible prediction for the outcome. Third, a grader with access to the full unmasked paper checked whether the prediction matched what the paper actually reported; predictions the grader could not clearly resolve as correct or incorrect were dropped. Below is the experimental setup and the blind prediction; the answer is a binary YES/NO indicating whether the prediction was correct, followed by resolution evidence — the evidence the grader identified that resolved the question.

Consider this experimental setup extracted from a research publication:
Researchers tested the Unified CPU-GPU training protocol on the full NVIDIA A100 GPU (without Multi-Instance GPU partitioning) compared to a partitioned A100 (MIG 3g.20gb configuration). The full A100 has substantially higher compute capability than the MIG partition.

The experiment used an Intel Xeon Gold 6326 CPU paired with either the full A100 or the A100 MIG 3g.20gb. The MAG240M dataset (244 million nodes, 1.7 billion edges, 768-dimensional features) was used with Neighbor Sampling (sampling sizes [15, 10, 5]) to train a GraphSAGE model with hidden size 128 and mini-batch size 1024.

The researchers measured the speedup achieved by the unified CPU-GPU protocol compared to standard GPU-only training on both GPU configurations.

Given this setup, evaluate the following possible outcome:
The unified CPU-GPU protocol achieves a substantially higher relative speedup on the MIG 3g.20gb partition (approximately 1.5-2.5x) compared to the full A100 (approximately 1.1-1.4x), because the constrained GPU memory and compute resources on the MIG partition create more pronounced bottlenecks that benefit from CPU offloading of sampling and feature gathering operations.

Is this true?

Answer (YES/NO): NO